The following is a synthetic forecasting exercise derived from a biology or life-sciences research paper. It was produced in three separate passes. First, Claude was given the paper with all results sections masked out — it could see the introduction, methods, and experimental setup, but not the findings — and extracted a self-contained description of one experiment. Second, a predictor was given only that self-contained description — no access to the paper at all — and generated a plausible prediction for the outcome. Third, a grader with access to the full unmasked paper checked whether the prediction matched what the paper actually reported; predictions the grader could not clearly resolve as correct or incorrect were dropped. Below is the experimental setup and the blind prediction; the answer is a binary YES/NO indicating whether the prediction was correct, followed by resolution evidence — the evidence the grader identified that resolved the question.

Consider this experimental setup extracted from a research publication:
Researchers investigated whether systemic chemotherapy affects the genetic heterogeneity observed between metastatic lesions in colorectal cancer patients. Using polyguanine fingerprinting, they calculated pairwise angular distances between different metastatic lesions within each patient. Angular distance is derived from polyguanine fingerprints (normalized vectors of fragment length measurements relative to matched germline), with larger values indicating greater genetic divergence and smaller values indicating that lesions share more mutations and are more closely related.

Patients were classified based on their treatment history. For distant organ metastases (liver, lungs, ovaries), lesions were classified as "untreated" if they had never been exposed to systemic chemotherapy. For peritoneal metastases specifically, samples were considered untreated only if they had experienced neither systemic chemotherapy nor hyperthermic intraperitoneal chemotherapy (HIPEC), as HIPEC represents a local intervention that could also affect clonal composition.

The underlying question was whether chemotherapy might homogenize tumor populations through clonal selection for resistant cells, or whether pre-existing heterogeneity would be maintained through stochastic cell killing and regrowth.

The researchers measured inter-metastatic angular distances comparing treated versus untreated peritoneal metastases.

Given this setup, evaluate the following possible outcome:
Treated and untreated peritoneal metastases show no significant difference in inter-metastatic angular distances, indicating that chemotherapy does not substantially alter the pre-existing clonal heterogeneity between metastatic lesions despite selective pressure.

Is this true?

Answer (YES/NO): NO